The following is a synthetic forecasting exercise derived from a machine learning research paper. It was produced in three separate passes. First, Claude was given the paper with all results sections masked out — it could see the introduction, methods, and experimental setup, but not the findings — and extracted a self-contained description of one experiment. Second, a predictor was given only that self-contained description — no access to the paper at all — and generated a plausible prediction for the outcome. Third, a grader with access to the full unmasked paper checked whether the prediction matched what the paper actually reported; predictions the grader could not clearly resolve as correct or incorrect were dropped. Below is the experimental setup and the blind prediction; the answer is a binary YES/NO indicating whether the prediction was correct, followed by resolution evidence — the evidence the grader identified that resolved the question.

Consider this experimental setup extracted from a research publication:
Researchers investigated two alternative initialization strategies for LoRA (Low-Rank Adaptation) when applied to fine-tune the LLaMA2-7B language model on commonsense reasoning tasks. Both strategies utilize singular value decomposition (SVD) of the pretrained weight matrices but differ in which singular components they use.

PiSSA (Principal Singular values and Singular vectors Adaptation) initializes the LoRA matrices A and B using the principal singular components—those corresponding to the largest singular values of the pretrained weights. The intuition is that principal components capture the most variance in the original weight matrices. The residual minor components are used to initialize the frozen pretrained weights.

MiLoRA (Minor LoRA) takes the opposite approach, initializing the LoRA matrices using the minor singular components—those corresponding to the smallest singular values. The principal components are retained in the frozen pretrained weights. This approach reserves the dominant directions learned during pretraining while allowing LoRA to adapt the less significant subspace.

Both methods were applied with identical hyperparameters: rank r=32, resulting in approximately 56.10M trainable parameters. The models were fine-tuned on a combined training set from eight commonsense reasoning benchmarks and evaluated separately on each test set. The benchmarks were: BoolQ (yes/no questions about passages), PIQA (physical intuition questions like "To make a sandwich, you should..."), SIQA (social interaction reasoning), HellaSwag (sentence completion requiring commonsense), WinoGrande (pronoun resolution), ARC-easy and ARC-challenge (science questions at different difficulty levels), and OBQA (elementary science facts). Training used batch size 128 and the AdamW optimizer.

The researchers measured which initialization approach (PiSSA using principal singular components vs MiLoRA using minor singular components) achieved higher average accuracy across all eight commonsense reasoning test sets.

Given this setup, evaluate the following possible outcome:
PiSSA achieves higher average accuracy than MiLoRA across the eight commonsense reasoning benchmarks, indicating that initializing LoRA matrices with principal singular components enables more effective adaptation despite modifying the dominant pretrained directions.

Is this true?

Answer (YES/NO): NO